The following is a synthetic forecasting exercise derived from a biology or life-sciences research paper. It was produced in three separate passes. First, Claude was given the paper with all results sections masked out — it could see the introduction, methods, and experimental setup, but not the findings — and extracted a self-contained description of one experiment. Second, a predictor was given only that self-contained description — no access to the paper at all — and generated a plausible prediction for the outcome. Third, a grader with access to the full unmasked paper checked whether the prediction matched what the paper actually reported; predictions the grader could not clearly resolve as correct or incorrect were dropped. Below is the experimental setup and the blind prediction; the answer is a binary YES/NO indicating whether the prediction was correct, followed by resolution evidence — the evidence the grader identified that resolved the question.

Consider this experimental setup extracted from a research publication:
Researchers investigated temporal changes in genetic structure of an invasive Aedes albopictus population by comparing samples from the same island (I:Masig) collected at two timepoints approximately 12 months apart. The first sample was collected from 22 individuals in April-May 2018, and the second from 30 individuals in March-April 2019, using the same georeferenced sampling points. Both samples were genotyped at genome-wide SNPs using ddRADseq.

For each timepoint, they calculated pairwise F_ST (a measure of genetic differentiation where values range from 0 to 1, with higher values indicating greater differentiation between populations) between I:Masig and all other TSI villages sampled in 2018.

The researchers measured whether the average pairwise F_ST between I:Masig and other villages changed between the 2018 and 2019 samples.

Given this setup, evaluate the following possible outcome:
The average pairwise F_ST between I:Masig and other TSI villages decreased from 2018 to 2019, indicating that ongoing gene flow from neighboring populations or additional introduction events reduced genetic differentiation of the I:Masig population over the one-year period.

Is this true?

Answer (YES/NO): NO